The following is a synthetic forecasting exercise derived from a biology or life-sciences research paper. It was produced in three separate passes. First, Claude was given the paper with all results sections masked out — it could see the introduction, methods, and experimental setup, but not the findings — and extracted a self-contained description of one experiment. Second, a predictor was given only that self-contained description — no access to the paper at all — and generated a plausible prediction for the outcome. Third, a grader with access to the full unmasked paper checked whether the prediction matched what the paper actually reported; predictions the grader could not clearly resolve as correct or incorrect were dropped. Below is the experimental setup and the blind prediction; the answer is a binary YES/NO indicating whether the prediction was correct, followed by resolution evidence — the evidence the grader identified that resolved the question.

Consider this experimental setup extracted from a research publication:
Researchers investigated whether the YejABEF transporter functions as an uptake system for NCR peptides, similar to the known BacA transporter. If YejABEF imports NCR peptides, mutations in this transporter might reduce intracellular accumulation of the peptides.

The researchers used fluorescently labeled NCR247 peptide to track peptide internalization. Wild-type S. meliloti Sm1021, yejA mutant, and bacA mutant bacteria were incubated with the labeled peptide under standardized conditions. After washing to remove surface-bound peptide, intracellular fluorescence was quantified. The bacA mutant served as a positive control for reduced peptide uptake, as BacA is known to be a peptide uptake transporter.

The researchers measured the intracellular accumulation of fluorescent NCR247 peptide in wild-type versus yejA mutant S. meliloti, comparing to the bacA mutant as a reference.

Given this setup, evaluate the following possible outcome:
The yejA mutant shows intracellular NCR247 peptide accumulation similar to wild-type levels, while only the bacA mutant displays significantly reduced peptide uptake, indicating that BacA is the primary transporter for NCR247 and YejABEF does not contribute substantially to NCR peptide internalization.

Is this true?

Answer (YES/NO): NO